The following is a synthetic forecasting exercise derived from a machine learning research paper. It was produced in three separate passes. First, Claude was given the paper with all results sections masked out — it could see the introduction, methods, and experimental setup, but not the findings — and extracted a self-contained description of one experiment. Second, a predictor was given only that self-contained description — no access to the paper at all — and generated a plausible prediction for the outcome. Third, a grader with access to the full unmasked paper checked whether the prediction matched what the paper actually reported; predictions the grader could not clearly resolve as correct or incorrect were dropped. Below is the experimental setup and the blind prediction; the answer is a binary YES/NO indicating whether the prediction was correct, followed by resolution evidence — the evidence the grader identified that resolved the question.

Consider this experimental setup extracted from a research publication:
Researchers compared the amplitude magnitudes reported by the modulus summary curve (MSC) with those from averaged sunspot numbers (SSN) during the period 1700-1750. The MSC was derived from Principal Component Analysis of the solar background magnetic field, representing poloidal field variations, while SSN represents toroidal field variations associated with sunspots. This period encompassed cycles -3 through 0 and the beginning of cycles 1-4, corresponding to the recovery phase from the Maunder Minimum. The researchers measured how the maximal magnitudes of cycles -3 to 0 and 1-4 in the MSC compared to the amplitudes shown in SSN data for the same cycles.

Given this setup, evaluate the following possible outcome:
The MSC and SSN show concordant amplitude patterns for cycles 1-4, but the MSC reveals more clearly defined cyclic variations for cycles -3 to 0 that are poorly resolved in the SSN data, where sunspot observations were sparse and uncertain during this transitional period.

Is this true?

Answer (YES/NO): NO